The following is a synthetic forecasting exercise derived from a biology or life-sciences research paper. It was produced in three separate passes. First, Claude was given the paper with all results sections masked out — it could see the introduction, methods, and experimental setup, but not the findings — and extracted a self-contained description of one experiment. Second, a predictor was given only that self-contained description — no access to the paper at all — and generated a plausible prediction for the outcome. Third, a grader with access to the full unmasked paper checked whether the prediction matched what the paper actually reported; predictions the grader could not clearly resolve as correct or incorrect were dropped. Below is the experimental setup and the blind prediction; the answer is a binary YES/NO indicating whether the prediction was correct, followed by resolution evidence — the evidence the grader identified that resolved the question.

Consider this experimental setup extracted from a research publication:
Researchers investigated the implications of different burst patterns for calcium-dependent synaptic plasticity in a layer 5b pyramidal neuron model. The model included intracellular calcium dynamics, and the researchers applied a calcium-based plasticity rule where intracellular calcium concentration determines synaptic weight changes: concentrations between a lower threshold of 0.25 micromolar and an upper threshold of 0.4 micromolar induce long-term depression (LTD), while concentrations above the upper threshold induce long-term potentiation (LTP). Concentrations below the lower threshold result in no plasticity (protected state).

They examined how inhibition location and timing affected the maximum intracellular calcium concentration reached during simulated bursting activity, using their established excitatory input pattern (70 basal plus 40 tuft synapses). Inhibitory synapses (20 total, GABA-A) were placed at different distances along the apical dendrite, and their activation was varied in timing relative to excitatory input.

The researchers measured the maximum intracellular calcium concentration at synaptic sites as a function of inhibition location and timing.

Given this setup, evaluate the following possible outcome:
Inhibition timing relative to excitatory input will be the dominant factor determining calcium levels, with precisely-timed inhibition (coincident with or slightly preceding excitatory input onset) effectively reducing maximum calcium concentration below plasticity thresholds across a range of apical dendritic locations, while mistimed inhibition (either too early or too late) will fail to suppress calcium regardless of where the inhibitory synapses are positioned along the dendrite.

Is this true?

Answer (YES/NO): NO